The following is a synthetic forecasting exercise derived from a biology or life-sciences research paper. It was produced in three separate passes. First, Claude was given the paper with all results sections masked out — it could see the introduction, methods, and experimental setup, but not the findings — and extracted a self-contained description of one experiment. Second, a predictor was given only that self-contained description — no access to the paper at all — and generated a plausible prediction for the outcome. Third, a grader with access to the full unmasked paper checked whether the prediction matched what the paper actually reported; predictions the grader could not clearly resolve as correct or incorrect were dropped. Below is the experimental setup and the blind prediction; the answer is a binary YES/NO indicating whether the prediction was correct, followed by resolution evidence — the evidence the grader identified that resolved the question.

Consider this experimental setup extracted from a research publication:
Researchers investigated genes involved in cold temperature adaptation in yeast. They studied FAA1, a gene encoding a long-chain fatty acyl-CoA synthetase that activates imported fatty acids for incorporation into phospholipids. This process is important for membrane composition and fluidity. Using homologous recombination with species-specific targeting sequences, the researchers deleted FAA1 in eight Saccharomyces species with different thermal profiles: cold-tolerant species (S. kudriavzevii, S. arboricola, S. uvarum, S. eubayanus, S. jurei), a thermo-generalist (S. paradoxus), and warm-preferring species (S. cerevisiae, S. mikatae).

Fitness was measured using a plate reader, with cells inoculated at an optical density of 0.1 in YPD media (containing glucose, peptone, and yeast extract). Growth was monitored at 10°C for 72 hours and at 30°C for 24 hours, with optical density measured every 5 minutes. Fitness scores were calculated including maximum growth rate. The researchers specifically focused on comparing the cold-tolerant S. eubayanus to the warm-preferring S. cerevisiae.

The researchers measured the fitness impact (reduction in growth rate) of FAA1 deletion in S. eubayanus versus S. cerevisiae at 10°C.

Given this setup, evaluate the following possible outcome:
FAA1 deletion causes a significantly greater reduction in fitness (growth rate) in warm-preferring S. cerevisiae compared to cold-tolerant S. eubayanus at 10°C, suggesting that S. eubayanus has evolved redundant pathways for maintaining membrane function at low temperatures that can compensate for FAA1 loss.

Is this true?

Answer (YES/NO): NO